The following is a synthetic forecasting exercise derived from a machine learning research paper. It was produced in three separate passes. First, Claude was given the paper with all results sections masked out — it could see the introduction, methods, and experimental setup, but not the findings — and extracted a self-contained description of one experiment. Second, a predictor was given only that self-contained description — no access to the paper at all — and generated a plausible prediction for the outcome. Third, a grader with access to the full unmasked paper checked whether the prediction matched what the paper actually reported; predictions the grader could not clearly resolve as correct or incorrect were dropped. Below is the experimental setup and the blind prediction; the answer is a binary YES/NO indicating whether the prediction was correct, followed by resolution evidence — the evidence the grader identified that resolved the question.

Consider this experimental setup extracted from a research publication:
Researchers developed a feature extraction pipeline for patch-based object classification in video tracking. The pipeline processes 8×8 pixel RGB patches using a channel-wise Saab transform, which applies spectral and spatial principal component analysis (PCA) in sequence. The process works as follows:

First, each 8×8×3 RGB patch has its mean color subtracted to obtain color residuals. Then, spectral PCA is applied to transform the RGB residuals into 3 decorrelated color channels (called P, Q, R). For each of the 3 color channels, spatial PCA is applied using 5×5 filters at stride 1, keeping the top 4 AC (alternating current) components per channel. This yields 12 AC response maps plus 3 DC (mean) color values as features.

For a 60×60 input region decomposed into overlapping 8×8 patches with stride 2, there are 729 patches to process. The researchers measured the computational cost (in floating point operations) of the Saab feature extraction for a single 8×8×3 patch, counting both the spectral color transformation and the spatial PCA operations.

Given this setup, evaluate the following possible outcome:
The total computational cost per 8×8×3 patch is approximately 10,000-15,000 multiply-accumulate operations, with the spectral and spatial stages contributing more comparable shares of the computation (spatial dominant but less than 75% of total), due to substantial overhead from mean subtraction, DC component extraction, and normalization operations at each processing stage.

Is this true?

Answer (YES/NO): NO